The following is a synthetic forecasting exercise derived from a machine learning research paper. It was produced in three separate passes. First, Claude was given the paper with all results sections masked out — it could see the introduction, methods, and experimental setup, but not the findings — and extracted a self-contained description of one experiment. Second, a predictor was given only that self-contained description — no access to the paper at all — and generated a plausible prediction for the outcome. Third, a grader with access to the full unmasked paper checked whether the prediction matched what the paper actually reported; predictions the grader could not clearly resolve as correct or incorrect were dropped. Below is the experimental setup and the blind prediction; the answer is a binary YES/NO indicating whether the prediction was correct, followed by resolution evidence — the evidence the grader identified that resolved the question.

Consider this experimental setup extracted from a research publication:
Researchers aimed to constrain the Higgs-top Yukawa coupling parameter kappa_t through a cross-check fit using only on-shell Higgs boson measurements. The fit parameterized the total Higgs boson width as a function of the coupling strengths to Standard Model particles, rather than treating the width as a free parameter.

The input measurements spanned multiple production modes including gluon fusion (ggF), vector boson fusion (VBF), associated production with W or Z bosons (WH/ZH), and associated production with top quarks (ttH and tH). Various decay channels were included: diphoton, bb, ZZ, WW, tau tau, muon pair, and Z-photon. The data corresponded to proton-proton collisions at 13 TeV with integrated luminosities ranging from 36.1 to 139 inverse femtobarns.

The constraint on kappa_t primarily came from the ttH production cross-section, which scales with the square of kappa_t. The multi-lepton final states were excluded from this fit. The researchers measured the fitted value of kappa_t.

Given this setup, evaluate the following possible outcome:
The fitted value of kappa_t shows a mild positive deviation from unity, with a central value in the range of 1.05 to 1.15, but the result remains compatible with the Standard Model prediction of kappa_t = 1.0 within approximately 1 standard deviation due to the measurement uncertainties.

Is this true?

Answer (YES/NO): NO